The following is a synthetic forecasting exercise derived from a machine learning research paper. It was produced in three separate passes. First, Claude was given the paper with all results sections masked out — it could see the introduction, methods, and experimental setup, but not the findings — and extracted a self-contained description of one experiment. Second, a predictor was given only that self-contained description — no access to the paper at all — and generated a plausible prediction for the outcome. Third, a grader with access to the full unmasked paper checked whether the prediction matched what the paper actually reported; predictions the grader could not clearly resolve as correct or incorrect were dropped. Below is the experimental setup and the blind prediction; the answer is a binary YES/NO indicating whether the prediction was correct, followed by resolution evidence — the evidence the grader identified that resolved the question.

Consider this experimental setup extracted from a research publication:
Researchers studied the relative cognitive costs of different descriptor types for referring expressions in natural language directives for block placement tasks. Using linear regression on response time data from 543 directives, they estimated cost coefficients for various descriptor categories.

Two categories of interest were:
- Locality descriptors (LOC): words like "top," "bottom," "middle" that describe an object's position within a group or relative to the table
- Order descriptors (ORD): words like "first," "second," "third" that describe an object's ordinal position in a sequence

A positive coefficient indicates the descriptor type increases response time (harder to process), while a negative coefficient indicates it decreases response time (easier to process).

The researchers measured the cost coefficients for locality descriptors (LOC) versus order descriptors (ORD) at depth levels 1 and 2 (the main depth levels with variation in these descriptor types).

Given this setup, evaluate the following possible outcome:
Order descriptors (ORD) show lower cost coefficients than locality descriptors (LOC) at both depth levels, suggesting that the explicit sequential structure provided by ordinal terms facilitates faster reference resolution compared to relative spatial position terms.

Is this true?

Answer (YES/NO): NO